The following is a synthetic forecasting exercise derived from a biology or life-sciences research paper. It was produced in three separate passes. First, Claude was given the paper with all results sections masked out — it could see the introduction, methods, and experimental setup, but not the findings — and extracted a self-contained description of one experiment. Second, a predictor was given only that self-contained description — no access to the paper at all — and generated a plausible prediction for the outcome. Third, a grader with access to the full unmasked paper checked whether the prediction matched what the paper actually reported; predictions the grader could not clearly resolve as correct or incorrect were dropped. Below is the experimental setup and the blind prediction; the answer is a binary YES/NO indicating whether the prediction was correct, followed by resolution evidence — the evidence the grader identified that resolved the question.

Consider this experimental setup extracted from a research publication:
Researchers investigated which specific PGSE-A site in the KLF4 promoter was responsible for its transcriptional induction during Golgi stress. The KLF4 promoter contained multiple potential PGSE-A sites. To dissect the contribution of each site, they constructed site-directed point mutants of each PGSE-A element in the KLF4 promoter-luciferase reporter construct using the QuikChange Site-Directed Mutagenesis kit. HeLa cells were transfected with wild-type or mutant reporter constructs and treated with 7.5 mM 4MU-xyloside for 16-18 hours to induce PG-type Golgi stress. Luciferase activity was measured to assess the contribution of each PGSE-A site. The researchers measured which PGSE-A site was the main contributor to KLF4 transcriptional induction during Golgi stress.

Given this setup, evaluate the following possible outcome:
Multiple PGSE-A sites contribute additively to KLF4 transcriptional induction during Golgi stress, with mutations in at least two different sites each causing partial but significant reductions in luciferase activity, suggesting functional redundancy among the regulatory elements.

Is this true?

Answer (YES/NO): NO